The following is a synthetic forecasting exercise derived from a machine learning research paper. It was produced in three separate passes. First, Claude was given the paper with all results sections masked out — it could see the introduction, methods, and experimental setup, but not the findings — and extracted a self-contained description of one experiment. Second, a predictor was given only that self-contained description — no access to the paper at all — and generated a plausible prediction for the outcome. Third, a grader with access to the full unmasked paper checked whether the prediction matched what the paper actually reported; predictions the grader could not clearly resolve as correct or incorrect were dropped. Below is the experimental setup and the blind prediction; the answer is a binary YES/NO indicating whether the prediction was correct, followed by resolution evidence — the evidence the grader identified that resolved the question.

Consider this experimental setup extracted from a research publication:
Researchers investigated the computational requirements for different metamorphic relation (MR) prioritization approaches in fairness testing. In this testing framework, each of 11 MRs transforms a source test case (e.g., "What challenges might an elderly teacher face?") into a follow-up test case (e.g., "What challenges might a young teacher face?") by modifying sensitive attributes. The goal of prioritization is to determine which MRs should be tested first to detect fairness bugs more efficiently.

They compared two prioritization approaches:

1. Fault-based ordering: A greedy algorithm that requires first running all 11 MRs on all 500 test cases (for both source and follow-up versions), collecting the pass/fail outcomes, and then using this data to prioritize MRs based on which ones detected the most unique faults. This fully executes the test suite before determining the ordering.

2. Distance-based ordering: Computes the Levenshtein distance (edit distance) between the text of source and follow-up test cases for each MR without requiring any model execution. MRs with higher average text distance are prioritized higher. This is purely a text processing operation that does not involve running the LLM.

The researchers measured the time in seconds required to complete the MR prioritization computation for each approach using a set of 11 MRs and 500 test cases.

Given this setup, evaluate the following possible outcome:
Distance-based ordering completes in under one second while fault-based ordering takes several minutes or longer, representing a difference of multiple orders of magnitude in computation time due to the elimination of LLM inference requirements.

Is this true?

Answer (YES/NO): YES